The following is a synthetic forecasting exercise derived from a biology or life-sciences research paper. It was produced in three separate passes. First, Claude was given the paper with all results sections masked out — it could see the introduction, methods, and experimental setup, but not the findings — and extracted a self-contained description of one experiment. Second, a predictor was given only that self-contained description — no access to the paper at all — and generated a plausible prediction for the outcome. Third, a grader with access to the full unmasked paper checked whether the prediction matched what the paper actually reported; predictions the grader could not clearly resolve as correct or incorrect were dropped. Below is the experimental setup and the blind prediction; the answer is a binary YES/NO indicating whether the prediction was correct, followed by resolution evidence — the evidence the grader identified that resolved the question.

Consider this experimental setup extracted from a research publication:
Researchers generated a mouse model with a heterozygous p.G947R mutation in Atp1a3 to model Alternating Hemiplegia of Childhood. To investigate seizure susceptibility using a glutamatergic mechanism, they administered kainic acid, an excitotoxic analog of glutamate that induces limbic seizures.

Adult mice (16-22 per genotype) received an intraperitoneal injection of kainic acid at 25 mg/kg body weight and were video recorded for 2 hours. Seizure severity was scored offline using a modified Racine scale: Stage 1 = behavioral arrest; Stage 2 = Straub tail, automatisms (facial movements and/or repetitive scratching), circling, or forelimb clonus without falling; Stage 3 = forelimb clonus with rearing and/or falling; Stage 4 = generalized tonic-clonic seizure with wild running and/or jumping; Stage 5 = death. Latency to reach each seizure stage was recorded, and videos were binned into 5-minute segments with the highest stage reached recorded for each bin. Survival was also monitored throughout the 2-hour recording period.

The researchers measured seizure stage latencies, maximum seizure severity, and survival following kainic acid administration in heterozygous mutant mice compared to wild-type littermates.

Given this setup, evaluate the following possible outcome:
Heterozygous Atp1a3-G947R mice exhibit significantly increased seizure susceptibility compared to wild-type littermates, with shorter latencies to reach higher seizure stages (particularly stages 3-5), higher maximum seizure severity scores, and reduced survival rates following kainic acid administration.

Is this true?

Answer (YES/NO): YES